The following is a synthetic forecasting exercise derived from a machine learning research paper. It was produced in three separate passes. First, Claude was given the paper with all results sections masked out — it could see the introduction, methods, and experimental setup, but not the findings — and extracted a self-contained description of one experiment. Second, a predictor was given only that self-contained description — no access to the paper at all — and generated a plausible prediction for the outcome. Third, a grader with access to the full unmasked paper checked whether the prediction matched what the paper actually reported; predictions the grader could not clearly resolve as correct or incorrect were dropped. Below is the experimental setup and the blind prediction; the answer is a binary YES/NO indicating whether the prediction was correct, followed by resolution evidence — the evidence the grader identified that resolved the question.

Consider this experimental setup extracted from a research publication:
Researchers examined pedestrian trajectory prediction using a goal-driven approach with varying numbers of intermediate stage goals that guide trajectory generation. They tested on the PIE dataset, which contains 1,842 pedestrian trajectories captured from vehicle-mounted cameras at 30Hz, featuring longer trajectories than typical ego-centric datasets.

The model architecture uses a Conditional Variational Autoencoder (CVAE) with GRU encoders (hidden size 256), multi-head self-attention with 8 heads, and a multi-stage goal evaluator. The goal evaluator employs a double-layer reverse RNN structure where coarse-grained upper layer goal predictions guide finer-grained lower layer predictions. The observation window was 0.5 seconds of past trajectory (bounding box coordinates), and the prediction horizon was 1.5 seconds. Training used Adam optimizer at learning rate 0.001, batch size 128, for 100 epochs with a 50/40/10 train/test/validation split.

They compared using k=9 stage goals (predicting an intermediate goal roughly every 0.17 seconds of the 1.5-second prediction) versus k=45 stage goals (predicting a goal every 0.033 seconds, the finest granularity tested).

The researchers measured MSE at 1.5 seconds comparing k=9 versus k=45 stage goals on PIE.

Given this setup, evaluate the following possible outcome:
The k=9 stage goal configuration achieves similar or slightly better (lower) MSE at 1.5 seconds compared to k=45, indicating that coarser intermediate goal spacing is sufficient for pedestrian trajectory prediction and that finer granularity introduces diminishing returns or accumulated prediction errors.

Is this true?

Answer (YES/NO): YES